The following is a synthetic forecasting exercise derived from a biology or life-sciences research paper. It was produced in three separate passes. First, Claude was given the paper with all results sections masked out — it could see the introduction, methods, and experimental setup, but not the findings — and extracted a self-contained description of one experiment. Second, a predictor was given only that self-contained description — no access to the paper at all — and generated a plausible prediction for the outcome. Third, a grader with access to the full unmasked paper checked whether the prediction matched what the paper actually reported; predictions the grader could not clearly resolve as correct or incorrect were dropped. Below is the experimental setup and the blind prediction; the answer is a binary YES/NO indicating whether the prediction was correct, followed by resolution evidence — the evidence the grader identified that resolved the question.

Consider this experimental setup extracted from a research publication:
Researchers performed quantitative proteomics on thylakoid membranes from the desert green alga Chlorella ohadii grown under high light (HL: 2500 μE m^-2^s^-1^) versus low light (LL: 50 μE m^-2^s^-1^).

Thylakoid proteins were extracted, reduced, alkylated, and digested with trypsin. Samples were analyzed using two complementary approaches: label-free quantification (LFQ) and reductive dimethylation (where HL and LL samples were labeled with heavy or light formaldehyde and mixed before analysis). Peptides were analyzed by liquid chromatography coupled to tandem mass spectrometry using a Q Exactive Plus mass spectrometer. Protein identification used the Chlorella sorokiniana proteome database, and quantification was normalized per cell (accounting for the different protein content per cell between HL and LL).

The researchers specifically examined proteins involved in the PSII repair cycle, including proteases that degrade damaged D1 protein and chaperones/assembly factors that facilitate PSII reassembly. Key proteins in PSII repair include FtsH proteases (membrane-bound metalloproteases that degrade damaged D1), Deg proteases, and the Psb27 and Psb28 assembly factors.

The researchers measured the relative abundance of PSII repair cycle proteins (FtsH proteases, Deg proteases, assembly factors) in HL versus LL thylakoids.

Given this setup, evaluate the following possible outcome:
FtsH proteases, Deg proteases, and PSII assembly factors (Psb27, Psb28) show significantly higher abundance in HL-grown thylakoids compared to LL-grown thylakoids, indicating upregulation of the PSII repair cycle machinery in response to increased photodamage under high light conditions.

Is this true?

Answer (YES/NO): YES